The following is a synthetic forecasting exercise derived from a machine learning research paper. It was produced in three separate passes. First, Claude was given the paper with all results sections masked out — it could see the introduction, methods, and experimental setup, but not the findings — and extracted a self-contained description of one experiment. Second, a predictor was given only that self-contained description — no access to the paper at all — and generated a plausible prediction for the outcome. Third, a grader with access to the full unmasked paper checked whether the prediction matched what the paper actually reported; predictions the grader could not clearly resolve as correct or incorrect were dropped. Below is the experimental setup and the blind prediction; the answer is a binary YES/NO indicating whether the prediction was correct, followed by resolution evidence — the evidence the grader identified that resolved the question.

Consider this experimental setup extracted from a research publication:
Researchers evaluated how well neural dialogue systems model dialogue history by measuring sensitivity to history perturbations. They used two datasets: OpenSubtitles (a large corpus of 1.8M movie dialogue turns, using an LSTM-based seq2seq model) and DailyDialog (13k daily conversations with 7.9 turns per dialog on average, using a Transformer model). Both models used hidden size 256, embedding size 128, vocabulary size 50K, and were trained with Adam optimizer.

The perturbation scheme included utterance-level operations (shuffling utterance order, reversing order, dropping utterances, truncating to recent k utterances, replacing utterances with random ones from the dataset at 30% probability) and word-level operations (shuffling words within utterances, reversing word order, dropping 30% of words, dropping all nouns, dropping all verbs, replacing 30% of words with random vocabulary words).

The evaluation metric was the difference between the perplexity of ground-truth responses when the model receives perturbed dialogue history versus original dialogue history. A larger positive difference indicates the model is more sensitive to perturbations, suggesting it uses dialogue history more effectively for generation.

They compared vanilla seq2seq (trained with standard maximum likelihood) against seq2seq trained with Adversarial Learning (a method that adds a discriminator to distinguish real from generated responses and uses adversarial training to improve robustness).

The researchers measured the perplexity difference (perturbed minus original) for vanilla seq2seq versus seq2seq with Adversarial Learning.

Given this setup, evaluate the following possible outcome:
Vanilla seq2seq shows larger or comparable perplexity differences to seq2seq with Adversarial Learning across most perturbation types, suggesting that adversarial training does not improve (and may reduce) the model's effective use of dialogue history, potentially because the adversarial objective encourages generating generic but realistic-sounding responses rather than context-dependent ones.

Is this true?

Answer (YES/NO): YES